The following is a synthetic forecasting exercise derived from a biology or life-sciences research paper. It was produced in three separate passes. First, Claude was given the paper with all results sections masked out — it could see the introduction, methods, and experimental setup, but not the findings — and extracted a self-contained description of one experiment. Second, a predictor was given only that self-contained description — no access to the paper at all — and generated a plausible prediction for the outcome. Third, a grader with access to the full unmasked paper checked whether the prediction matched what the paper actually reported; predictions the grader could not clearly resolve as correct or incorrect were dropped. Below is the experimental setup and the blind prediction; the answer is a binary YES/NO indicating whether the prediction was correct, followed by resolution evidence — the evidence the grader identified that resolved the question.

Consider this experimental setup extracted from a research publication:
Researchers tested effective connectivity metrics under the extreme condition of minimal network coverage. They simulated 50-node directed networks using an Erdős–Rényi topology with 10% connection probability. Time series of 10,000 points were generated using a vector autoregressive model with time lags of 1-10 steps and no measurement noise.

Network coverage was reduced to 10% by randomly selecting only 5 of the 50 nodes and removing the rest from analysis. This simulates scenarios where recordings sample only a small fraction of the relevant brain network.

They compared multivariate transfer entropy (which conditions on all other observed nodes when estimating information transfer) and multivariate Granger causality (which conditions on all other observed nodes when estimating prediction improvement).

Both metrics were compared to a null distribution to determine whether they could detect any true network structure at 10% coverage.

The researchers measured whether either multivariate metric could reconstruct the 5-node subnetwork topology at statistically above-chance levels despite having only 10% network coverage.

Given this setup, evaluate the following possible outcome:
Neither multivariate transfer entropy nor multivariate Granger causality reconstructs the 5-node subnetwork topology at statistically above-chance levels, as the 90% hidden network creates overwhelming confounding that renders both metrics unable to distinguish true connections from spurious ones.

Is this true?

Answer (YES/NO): NO